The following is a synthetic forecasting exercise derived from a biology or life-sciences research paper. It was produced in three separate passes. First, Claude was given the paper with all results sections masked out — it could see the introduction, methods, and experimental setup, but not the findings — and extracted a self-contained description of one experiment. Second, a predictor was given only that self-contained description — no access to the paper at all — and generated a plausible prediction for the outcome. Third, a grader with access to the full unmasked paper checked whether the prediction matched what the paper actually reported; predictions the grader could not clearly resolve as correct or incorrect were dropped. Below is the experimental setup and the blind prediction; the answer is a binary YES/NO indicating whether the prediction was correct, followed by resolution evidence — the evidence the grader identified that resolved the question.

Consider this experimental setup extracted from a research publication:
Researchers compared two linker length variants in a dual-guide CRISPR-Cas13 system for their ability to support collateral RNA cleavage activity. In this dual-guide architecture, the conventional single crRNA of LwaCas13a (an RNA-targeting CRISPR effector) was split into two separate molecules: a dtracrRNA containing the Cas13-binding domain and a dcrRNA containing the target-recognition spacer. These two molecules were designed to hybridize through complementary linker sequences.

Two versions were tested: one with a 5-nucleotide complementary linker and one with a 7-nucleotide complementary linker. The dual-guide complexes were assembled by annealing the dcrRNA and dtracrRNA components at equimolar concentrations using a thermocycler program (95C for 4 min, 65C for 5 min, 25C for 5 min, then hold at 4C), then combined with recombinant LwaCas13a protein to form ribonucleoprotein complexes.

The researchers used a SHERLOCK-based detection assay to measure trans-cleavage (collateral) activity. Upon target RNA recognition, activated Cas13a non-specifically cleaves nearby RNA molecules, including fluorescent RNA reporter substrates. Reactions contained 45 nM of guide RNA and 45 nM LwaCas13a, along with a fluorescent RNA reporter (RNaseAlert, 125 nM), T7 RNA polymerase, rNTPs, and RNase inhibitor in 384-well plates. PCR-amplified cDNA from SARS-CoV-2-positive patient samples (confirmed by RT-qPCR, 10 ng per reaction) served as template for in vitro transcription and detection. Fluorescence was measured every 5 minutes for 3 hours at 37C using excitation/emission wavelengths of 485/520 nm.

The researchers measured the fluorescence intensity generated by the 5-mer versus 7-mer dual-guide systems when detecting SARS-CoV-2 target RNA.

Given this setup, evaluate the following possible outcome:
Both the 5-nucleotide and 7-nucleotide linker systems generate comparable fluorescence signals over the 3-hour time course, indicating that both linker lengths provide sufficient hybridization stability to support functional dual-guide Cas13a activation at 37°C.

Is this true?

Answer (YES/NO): NO